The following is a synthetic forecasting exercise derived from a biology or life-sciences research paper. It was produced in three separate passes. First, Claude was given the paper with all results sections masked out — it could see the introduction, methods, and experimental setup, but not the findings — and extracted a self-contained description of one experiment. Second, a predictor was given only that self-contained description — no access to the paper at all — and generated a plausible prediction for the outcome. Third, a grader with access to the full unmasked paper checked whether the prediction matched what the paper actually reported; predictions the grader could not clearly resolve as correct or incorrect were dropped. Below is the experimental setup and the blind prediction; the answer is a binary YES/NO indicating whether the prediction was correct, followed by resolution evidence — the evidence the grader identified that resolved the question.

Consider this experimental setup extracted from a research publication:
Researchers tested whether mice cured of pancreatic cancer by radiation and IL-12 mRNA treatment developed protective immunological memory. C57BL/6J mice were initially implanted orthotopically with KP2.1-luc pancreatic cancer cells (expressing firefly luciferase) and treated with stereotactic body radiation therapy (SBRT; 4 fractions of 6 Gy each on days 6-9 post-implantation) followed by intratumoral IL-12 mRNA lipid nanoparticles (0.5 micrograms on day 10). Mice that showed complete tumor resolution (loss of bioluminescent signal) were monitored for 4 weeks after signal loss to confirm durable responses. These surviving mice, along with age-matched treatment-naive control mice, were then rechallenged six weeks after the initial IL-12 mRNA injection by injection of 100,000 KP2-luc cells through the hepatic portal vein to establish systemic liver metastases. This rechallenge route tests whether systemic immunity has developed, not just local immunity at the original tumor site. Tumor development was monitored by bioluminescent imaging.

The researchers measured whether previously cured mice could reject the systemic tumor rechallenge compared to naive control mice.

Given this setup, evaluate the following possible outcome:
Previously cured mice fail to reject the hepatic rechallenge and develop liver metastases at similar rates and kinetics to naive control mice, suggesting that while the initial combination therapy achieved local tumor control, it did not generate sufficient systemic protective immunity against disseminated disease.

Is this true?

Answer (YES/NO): NO